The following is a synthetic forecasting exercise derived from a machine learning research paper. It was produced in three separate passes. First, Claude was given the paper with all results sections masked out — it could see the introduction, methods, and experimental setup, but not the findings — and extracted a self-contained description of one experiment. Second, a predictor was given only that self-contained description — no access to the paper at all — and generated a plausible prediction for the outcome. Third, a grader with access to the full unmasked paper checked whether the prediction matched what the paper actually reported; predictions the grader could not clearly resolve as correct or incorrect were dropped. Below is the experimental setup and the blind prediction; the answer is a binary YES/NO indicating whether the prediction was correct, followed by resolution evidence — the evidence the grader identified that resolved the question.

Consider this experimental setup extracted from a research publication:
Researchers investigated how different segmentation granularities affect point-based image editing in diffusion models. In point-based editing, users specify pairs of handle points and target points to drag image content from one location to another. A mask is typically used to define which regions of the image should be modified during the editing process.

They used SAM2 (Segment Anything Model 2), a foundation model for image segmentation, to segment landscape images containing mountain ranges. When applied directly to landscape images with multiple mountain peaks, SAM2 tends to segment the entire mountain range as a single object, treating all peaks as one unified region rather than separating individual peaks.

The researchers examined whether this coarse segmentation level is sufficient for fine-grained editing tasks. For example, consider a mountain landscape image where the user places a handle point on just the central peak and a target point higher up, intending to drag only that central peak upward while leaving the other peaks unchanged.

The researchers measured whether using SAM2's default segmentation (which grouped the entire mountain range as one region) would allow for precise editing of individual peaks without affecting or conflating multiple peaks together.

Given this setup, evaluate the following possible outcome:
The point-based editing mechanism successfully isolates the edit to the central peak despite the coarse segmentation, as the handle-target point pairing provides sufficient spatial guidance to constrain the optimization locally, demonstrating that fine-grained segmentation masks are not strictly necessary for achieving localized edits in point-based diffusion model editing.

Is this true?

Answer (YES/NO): NO